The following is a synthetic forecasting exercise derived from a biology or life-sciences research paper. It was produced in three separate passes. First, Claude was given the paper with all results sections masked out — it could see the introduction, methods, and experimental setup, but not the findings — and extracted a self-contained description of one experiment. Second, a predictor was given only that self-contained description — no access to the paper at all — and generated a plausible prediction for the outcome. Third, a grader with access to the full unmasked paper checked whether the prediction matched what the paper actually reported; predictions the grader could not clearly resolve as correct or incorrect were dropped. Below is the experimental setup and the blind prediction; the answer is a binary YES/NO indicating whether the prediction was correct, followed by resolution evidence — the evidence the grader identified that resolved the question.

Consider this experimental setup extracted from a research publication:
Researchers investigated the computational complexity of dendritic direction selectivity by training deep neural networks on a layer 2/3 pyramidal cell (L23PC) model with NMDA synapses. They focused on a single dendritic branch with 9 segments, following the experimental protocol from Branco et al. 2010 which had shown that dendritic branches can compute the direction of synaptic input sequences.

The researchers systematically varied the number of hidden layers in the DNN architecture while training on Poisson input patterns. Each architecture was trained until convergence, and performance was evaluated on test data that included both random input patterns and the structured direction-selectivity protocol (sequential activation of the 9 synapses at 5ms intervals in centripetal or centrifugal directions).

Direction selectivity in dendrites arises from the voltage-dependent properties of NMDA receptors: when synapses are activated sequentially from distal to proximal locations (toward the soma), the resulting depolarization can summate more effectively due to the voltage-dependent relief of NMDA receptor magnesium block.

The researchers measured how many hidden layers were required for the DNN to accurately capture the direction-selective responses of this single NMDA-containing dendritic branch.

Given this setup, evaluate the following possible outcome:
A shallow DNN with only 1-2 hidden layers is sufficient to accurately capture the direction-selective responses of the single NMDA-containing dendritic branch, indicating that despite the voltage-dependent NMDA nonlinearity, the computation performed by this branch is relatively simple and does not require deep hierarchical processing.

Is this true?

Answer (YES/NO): YES